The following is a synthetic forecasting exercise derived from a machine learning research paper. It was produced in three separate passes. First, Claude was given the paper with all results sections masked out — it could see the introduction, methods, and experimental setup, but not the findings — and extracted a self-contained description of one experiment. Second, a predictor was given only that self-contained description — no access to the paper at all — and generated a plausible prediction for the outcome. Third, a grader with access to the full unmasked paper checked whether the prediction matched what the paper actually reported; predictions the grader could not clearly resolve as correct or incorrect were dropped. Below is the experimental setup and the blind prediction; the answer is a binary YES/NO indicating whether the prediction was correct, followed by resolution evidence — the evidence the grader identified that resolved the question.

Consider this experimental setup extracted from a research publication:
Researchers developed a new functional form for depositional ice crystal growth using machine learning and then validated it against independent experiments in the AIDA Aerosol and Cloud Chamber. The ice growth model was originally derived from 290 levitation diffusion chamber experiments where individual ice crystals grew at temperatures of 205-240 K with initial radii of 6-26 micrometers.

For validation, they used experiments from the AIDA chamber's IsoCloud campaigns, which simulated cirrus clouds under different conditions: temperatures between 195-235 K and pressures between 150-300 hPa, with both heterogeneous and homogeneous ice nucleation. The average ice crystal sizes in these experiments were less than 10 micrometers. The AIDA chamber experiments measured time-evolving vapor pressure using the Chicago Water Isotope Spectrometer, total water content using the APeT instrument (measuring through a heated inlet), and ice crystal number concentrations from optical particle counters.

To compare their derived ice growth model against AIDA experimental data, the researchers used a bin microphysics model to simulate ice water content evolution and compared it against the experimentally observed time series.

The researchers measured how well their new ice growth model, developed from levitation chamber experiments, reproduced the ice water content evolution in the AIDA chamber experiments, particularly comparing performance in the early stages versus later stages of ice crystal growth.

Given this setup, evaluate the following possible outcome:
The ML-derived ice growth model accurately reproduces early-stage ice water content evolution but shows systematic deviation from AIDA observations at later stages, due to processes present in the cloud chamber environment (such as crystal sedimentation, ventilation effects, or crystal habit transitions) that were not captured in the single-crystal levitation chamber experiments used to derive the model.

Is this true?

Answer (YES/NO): NO